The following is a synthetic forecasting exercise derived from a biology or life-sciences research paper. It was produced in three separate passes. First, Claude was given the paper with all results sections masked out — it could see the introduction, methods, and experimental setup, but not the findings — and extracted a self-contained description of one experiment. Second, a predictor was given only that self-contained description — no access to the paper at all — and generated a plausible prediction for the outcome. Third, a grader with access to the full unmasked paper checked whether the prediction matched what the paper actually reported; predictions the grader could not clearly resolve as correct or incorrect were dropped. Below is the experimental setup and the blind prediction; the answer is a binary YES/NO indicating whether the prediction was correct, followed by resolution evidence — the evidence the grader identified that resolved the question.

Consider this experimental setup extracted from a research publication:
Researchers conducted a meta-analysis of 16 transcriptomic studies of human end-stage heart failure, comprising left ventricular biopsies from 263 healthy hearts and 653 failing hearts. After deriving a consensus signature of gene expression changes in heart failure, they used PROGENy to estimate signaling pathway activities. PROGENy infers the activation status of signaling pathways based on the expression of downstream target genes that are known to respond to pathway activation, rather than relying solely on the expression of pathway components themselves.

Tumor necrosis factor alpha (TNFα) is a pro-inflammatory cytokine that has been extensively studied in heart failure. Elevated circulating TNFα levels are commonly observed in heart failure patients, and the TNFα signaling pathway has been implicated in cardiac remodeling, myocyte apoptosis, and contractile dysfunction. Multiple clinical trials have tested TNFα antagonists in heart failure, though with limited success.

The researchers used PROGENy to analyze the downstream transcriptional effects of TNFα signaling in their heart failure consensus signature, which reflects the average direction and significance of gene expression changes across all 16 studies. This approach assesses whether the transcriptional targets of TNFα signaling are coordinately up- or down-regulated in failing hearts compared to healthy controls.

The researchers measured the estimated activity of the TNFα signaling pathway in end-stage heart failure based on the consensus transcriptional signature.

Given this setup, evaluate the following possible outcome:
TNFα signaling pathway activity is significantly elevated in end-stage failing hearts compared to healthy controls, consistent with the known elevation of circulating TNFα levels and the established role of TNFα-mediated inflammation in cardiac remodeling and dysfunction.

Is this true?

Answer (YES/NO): NO